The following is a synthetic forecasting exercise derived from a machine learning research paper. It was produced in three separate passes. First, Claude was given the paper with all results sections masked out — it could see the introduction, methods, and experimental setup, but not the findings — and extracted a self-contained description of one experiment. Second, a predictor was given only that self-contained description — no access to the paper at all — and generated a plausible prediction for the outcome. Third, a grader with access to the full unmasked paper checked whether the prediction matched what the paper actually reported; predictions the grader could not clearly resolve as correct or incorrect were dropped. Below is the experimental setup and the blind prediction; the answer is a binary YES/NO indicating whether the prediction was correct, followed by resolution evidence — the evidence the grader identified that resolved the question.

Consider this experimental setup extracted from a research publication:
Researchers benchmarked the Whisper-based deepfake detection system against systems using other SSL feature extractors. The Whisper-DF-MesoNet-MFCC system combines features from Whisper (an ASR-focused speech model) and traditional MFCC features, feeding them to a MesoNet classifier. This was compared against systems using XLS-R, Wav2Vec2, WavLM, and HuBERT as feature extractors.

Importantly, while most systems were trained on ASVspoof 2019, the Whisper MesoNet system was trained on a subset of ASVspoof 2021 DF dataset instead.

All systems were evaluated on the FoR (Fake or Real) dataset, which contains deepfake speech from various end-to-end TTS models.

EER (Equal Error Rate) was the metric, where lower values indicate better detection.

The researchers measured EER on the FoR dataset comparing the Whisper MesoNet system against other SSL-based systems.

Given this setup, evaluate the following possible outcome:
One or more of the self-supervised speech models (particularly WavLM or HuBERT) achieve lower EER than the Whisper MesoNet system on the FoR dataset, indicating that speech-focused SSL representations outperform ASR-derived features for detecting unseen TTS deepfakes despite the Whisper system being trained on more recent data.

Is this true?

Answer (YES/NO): YES